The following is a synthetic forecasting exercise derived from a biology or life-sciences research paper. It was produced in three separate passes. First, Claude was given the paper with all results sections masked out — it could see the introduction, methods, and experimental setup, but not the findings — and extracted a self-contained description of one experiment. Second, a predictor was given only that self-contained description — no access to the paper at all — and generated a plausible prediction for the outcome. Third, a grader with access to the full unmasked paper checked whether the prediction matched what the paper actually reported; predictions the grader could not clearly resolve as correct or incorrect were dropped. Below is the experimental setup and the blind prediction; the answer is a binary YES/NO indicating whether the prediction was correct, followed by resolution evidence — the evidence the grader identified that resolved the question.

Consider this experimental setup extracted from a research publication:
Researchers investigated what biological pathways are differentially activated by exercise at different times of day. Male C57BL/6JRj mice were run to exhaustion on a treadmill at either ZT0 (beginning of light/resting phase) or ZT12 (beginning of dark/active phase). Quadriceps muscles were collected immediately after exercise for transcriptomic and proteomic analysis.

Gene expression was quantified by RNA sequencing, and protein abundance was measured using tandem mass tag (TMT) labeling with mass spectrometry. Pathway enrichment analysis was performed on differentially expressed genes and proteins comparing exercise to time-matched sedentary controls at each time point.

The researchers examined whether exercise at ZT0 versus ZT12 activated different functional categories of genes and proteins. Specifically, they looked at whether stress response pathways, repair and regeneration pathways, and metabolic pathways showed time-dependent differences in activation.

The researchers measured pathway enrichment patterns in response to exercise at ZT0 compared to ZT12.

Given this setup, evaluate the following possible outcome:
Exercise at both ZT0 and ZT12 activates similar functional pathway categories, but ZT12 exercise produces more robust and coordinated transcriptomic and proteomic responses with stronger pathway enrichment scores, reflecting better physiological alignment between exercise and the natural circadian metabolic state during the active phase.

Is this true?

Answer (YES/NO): NO